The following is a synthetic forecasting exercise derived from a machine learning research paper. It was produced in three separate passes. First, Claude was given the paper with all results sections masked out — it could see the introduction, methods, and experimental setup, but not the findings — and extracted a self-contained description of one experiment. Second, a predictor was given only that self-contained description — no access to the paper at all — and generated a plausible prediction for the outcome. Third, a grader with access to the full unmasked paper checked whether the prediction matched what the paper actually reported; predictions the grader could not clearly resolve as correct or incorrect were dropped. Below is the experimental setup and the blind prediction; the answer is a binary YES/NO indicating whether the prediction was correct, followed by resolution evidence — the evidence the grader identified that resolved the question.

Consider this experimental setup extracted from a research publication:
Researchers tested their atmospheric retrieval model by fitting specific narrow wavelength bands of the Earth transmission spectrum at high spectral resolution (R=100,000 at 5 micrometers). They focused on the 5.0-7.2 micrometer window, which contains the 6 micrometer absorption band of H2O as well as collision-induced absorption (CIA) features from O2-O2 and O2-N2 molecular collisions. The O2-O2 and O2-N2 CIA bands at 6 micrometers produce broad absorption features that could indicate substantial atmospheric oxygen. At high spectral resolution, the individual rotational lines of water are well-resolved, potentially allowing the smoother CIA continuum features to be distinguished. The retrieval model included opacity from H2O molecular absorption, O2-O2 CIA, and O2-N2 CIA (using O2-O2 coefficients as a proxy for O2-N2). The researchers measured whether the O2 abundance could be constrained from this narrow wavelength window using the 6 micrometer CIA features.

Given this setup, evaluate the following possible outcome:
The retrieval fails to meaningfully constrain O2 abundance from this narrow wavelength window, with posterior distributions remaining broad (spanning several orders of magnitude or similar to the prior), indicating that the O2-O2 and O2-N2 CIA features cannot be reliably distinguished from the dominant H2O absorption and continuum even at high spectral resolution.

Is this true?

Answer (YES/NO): NO